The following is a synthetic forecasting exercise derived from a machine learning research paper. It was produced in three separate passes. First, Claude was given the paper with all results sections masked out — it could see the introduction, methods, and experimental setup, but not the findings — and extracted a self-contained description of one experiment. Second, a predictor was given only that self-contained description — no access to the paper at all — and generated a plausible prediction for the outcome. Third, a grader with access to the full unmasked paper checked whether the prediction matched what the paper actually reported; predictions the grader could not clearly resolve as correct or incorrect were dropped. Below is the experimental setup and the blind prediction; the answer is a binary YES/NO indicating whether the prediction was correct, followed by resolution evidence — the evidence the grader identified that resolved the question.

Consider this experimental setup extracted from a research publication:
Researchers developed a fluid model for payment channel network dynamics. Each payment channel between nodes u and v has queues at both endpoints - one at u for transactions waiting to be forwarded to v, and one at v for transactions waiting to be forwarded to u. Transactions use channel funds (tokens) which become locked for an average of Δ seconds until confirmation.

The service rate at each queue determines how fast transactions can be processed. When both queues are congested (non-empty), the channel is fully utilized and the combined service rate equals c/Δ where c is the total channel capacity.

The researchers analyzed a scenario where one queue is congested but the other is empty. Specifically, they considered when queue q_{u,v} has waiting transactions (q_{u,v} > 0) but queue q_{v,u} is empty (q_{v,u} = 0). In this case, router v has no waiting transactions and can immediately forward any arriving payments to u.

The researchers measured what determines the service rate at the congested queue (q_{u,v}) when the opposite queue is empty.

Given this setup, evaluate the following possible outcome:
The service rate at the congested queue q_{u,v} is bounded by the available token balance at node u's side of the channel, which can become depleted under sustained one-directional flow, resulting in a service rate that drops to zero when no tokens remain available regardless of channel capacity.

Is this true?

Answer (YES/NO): NO